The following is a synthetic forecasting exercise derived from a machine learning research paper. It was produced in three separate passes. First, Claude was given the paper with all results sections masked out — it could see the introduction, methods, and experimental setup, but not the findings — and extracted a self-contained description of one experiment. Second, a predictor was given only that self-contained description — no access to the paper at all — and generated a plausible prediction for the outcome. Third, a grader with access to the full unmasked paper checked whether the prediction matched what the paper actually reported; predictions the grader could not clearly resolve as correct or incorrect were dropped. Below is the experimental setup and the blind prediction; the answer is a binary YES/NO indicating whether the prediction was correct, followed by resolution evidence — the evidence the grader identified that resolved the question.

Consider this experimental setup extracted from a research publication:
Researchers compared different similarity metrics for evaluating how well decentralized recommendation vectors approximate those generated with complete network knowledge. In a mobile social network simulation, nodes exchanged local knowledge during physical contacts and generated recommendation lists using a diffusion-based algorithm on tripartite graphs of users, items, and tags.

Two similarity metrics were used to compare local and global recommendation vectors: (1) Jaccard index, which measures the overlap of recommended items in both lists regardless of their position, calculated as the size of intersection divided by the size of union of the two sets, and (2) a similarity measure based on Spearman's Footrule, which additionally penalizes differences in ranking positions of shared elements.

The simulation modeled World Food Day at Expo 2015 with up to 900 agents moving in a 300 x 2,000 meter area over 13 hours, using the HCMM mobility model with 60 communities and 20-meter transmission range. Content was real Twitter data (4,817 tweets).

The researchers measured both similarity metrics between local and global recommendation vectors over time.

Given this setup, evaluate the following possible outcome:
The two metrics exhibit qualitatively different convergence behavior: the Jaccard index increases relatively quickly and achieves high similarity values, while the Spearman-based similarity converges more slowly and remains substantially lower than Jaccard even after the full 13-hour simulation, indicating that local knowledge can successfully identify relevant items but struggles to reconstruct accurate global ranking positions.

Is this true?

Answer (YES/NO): NO